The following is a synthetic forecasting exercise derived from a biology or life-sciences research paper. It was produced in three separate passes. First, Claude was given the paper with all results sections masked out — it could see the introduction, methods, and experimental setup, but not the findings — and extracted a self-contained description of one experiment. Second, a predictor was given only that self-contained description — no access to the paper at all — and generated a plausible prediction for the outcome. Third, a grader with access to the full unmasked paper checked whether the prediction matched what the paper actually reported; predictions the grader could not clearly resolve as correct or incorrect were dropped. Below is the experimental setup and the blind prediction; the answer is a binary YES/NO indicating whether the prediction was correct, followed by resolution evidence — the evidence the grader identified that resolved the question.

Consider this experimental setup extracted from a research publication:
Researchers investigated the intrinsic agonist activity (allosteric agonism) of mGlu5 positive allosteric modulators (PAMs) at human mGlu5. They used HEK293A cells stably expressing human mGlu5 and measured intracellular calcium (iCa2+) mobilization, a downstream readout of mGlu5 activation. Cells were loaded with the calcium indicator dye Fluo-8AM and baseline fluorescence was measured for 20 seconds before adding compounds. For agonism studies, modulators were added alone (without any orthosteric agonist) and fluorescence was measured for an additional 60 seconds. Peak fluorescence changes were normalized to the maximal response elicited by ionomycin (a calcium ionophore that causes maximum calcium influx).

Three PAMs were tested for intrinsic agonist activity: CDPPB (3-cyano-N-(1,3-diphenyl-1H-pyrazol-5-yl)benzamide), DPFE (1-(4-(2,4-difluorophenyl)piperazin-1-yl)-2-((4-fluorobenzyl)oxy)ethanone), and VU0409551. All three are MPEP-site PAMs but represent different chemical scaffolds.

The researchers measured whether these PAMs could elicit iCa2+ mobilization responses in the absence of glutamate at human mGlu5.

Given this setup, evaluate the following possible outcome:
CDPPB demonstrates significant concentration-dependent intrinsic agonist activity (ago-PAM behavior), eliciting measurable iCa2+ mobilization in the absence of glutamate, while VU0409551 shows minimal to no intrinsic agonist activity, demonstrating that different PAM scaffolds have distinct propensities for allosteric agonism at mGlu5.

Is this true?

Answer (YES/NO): NO